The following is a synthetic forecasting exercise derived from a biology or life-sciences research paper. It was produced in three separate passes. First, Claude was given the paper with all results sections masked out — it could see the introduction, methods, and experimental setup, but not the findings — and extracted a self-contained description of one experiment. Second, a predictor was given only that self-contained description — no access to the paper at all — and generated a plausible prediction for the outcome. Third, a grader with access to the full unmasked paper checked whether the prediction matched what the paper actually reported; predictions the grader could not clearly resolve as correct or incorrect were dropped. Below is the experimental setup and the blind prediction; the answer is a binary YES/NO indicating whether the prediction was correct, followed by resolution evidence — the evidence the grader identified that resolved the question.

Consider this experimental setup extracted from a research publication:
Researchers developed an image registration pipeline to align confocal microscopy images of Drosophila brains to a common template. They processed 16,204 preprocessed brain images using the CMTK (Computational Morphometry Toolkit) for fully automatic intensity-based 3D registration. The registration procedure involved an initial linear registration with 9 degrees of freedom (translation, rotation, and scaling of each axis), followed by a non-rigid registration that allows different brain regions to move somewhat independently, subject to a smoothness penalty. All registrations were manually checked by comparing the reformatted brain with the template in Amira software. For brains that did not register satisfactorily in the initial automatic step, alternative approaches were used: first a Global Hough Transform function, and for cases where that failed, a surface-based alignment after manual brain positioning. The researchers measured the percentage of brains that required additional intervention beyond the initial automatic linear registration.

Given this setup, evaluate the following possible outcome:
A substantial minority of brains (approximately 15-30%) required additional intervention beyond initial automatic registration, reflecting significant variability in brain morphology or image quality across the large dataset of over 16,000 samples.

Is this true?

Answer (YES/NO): NO